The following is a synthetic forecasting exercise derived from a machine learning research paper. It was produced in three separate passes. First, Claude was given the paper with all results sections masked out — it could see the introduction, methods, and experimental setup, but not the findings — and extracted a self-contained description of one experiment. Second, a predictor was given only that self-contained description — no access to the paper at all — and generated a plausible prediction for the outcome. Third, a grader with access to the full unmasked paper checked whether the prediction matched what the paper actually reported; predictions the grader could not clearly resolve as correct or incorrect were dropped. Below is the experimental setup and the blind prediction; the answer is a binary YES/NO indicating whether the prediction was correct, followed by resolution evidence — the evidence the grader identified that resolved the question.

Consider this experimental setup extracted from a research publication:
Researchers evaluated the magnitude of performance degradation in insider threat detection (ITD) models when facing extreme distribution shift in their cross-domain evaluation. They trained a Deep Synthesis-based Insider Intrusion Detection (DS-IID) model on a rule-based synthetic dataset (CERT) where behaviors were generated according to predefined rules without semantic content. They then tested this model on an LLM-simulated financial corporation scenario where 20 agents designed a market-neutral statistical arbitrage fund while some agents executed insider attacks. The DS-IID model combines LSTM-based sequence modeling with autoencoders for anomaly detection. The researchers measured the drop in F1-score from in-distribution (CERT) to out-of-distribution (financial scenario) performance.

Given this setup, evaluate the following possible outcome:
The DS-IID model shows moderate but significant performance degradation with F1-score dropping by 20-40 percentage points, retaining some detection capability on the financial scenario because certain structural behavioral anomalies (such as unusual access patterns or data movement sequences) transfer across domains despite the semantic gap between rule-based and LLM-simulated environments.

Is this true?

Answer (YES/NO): NO